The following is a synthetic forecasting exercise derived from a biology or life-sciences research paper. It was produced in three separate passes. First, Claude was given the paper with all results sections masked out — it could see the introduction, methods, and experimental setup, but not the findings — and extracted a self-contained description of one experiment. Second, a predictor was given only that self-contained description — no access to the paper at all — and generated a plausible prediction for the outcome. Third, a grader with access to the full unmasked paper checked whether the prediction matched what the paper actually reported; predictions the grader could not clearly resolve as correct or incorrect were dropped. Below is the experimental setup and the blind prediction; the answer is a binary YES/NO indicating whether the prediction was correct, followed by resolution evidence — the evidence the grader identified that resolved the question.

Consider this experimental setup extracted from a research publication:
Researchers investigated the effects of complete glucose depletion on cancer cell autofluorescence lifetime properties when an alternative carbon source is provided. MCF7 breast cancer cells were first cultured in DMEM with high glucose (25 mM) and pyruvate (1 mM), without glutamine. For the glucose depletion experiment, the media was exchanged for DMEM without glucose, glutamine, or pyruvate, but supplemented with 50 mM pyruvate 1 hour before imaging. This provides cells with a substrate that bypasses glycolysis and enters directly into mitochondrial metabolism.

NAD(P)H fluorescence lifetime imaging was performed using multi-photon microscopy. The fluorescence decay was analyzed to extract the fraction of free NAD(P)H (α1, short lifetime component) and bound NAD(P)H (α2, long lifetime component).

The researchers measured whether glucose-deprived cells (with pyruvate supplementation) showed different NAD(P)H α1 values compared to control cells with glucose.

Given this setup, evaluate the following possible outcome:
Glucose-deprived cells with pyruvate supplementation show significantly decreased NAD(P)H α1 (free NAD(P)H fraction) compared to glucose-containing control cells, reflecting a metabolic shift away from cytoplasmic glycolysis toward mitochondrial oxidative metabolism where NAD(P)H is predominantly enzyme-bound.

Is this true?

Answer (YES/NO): YES